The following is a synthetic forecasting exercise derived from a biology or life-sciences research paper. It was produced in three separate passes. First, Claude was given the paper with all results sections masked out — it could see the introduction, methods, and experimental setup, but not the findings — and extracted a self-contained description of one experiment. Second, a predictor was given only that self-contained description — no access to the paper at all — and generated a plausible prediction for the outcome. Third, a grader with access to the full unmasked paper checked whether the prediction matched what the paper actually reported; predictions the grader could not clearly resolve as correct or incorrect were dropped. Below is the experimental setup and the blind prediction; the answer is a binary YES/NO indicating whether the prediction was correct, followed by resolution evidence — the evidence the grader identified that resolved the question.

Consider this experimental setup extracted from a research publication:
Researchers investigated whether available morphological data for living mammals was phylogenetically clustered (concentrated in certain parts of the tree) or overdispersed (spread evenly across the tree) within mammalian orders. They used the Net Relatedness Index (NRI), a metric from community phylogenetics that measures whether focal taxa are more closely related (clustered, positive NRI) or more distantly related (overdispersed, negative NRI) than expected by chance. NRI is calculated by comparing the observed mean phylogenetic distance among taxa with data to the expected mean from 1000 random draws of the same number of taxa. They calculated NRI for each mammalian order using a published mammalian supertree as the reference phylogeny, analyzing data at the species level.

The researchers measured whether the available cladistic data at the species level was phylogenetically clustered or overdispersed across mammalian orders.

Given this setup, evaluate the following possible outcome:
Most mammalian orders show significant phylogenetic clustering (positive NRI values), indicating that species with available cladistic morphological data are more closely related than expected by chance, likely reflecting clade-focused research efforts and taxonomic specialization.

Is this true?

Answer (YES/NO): NO